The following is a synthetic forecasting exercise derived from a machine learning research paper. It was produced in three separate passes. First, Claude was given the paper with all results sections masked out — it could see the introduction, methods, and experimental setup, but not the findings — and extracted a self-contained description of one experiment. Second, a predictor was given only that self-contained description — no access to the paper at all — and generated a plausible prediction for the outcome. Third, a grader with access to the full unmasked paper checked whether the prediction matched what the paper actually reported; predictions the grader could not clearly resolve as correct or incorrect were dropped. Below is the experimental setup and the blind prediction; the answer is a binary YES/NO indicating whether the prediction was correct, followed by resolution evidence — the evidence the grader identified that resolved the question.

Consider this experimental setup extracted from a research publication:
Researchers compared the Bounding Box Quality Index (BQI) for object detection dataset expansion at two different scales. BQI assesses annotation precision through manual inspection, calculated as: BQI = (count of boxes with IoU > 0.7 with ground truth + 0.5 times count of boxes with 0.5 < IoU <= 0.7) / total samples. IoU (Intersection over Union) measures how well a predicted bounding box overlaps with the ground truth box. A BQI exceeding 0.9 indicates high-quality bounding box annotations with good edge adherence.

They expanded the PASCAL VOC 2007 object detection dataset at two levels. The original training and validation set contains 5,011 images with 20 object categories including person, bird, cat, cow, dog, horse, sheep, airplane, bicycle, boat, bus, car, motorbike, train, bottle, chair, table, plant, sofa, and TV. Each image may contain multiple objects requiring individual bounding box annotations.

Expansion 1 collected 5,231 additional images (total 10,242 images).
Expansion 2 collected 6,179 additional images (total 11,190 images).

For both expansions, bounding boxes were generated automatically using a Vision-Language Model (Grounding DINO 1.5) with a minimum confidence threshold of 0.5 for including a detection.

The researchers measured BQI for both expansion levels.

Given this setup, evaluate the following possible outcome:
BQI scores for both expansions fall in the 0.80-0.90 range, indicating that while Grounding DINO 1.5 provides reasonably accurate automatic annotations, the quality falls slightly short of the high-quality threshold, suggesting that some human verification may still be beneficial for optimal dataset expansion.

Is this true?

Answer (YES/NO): NO